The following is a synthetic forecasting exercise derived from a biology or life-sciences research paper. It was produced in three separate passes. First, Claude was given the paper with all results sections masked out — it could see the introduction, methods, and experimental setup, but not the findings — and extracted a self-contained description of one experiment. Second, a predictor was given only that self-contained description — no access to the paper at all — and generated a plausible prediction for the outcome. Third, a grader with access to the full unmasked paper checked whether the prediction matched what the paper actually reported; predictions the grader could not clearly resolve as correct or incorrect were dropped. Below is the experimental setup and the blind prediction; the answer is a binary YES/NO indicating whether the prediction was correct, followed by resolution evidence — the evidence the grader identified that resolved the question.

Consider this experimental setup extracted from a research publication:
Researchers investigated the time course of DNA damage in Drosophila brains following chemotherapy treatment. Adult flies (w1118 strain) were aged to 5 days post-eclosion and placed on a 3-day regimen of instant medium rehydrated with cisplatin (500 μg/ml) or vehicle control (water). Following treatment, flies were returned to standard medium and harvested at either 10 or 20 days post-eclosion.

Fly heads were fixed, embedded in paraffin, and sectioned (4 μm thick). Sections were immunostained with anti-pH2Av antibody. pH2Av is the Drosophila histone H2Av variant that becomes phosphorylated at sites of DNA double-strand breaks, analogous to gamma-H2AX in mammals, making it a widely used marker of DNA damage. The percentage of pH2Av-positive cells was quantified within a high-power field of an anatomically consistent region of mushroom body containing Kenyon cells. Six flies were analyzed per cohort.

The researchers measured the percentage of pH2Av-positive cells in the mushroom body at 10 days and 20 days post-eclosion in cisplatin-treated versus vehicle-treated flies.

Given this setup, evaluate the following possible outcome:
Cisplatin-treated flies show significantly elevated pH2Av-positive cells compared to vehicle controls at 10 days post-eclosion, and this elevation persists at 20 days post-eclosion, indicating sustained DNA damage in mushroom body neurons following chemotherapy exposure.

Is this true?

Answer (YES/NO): YES